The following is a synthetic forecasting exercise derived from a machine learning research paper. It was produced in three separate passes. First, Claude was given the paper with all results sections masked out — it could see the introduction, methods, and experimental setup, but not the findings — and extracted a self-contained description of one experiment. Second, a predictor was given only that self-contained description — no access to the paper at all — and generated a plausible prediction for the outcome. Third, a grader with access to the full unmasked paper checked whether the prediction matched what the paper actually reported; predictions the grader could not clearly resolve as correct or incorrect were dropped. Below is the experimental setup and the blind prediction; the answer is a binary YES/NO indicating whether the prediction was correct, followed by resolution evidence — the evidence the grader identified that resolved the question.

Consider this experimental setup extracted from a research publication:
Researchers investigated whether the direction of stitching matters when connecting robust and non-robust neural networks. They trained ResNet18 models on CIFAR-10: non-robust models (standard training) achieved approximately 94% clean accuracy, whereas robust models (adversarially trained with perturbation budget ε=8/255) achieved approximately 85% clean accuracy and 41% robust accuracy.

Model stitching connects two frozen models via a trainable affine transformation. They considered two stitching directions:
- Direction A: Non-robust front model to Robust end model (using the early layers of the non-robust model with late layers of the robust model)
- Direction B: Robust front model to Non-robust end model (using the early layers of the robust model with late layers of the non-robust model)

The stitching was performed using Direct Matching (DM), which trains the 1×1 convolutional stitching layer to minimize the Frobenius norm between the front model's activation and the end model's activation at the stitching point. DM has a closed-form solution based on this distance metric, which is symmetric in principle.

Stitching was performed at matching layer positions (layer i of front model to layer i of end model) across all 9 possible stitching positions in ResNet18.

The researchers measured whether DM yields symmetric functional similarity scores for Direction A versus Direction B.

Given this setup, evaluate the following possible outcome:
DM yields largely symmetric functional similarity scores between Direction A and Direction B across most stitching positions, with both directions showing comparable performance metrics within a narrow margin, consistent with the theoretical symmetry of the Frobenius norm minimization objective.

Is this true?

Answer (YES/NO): NO